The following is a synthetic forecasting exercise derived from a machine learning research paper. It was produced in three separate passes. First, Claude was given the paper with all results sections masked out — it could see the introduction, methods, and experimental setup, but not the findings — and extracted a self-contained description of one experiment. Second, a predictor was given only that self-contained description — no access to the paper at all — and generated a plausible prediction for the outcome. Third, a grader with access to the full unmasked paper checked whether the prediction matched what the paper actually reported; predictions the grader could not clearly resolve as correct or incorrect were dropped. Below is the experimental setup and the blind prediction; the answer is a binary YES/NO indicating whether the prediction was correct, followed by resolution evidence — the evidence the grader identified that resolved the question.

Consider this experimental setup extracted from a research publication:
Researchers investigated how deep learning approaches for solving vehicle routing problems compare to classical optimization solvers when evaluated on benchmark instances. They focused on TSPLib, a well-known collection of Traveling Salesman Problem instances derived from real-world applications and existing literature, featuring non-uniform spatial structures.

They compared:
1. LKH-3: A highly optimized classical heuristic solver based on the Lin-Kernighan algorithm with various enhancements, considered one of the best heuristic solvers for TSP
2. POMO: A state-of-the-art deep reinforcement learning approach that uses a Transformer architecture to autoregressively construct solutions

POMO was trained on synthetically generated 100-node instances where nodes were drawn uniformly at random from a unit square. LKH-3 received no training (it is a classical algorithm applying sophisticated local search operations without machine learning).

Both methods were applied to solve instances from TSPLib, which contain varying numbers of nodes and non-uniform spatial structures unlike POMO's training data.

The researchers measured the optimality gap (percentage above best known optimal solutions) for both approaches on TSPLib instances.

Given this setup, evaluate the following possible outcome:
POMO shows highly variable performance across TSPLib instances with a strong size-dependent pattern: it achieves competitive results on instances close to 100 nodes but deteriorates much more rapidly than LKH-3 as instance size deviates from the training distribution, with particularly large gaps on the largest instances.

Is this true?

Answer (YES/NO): NO